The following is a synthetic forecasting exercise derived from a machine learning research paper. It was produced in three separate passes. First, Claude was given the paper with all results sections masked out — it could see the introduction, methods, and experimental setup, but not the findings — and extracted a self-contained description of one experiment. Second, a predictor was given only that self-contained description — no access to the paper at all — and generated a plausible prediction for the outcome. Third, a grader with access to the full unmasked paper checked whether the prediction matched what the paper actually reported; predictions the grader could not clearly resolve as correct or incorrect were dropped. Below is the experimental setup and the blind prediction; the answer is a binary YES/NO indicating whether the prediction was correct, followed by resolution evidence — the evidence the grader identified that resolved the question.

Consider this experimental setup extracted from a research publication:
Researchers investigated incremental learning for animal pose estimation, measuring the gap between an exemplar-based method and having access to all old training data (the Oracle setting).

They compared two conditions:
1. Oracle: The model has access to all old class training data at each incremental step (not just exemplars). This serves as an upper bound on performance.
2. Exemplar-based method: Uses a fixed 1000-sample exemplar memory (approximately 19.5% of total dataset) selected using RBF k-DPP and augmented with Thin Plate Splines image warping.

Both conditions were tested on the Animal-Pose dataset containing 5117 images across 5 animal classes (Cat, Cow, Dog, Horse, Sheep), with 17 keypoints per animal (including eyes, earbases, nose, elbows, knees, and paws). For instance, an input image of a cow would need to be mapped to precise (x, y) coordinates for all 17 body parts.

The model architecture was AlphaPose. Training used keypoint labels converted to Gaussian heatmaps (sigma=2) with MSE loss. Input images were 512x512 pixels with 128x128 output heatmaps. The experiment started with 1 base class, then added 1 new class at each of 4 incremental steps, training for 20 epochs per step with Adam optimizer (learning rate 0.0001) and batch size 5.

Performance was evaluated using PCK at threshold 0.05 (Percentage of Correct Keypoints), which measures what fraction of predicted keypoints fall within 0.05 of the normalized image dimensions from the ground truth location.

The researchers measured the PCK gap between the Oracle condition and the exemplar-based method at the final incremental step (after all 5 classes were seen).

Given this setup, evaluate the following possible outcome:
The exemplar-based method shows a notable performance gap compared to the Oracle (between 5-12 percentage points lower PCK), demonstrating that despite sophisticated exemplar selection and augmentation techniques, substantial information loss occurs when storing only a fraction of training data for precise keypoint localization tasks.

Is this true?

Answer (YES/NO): YES